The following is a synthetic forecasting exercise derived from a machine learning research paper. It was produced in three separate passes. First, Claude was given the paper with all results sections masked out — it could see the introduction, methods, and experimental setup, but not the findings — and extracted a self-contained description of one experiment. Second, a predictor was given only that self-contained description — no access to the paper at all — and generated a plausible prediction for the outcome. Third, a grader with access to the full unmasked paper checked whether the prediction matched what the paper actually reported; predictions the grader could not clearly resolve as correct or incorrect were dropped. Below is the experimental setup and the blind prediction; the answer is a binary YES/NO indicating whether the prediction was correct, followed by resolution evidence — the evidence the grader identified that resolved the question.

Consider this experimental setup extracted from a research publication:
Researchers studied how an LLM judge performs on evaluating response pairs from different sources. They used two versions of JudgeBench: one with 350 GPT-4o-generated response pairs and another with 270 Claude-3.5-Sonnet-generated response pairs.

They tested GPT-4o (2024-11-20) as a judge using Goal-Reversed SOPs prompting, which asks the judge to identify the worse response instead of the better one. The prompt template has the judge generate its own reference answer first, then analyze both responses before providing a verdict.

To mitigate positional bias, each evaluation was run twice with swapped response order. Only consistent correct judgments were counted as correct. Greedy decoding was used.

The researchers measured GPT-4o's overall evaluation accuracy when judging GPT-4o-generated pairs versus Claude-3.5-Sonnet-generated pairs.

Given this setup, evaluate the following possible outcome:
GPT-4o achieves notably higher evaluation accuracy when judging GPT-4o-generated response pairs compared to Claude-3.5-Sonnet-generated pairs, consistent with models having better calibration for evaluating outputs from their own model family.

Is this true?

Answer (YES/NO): NO